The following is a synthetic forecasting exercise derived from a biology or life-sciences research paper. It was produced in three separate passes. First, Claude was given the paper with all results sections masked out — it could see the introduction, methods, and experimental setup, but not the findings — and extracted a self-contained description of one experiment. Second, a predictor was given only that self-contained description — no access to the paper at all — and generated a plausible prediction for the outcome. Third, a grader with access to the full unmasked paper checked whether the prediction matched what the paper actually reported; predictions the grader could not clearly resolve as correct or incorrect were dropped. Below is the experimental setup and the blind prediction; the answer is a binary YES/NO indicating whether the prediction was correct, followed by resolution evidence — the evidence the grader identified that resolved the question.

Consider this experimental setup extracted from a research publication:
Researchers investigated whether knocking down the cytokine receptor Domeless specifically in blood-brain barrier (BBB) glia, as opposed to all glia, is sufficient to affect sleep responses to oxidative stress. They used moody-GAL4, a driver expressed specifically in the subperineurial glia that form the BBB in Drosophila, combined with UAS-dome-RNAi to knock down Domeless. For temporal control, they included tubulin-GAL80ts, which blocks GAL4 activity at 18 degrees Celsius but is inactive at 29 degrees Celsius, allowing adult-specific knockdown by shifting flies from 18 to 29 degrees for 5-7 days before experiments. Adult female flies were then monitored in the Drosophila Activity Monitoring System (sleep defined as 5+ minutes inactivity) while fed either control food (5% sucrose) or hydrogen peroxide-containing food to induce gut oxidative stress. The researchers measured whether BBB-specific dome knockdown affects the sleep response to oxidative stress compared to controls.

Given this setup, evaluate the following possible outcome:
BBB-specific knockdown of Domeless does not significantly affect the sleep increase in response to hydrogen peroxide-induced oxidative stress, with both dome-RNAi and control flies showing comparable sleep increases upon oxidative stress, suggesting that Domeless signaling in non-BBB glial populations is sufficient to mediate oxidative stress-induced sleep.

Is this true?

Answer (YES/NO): NO